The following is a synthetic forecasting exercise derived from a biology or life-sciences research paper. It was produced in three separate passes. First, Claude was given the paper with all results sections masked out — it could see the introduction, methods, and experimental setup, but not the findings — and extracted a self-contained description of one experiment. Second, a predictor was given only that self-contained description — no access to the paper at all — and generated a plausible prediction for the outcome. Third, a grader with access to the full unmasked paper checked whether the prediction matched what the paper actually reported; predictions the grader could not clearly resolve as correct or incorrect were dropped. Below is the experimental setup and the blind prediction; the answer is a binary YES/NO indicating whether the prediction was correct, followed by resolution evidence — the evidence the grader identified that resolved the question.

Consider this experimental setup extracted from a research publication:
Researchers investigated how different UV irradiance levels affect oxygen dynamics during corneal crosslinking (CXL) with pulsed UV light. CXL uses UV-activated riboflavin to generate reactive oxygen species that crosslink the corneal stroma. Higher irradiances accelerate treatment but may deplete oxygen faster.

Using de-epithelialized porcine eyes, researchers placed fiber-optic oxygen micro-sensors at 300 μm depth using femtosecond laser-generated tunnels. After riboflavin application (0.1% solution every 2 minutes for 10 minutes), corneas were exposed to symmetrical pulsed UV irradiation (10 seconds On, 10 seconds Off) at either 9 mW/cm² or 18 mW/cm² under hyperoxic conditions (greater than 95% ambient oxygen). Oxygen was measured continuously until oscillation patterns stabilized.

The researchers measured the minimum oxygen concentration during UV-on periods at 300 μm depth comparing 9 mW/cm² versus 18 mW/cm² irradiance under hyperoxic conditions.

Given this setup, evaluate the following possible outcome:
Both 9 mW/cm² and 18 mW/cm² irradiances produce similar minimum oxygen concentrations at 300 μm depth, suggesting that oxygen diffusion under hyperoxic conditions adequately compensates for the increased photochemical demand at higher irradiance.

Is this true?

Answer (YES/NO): NO